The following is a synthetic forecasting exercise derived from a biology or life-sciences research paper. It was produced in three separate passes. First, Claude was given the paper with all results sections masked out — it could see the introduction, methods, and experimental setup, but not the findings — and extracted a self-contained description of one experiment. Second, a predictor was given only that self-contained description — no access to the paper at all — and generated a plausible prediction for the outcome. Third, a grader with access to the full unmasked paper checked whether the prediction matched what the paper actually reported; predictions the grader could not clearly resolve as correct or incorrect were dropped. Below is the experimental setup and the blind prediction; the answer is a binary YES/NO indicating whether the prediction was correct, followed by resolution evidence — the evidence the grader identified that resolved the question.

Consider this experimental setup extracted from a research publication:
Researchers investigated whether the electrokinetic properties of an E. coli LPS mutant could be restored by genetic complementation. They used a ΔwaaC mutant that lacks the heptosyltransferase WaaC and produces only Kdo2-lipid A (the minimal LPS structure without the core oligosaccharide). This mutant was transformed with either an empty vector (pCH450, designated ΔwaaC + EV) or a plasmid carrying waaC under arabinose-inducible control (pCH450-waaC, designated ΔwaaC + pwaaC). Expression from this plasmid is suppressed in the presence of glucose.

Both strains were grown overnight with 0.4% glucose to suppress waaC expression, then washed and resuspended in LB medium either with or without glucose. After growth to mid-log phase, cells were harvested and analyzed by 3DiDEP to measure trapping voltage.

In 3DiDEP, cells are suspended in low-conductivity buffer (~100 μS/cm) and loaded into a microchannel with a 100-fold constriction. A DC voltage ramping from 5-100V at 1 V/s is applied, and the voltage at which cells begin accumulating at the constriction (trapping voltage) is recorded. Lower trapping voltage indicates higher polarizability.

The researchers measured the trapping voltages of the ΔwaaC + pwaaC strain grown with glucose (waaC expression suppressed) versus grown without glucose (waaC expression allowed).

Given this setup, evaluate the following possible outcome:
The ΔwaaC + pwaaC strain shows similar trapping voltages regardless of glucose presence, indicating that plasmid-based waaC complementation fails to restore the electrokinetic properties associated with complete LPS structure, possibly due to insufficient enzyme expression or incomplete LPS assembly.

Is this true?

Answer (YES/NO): NO